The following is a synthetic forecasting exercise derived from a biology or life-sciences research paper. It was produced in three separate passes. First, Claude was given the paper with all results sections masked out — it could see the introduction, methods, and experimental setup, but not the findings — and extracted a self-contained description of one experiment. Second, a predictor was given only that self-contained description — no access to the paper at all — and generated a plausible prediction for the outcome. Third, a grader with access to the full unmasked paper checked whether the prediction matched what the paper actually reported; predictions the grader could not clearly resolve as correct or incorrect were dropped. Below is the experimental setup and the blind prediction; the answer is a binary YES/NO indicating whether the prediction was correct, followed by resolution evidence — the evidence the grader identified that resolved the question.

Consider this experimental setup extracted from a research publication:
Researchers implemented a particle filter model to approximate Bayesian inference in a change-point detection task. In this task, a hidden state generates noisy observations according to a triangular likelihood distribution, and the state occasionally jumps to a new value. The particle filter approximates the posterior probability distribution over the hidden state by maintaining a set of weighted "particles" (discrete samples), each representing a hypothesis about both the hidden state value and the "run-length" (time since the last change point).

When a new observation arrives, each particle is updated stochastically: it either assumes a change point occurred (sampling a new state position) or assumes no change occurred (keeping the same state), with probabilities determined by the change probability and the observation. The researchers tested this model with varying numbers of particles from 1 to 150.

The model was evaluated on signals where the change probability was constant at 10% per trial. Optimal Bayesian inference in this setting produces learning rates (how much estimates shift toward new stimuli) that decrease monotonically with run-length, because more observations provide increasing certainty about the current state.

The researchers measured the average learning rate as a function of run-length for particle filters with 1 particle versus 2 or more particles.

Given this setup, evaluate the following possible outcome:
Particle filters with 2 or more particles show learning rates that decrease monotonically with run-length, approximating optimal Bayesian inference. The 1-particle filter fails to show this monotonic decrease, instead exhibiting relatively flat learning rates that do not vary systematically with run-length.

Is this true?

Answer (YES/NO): YES